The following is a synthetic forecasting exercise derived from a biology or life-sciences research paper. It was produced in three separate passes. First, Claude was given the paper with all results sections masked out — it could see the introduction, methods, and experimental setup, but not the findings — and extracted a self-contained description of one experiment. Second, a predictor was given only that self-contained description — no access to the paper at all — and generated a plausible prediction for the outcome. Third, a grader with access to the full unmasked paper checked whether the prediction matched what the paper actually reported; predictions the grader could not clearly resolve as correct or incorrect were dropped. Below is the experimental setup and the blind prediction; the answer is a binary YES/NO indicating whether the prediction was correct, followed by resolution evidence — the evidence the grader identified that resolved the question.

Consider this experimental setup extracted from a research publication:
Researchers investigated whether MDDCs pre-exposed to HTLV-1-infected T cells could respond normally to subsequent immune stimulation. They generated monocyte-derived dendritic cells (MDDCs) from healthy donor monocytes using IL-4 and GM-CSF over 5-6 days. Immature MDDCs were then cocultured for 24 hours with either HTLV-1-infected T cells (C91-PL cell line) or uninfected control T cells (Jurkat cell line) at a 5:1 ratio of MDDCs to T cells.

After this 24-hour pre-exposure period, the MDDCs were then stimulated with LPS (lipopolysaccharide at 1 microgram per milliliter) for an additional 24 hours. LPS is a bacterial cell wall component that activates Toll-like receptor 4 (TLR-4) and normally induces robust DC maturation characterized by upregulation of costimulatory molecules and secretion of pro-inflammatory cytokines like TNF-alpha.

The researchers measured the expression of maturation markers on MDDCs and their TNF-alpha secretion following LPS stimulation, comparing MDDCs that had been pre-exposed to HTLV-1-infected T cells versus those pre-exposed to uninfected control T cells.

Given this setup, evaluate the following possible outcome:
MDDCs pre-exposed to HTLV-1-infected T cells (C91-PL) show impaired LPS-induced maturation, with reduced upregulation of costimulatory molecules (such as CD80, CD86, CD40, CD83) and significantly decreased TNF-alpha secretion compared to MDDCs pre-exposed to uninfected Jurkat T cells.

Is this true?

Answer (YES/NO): YES